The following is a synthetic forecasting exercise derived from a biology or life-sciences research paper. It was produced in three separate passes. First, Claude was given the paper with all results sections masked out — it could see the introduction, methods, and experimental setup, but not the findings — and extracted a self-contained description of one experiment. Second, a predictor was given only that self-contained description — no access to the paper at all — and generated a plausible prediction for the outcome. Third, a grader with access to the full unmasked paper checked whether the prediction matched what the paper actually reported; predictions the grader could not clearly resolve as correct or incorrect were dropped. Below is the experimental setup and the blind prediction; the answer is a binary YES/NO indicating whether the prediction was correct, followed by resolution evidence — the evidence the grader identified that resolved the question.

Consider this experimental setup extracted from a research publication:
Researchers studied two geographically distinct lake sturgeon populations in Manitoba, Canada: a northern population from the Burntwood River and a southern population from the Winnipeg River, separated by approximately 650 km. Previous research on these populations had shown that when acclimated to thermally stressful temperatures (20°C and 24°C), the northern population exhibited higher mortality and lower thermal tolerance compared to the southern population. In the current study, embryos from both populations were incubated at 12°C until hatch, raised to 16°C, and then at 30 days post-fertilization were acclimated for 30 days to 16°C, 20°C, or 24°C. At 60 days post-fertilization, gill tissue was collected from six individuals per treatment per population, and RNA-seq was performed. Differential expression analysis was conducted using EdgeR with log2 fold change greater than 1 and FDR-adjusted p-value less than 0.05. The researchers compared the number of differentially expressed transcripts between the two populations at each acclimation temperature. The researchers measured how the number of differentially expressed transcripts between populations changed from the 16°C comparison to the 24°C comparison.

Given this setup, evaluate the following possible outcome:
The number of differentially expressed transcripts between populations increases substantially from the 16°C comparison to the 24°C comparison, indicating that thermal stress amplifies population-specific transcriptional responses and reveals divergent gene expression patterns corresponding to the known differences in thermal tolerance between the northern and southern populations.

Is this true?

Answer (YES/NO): NO